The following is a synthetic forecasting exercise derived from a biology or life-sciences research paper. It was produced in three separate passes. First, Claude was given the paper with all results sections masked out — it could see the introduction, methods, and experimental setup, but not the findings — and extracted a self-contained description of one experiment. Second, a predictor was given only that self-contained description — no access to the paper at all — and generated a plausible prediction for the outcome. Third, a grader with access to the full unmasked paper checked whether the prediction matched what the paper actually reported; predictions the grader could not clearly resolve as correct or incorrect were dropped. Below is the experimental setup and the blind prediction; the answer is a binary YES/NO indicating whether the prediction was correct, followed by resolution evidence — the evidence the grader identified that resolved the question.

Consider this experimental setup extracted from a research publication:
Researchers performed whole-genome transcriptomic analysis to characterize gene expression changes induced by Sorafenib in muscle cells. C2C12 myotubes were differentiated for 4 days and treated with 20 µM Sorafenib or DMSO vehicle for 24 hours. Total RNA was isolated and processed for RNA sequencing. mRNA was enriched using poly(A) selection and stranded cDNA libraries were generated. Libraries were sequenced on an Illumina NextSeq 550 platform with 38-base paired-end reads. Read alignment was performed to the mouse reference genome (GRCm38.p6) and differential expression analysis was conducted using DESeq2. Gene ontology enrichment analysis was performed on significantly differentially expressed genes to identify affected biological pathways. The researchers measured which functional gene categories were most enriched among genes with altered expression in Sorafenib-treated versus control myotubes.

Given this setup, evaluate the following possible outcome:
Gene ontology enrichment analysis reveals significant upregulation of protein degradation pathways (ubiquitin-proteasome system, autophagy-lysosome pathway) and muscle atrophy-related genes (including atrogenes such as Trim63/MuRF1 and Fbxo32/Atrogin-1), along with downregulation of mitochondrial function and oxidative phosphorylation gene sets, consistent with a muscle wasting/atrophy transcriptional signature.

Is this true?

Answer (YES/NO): NO